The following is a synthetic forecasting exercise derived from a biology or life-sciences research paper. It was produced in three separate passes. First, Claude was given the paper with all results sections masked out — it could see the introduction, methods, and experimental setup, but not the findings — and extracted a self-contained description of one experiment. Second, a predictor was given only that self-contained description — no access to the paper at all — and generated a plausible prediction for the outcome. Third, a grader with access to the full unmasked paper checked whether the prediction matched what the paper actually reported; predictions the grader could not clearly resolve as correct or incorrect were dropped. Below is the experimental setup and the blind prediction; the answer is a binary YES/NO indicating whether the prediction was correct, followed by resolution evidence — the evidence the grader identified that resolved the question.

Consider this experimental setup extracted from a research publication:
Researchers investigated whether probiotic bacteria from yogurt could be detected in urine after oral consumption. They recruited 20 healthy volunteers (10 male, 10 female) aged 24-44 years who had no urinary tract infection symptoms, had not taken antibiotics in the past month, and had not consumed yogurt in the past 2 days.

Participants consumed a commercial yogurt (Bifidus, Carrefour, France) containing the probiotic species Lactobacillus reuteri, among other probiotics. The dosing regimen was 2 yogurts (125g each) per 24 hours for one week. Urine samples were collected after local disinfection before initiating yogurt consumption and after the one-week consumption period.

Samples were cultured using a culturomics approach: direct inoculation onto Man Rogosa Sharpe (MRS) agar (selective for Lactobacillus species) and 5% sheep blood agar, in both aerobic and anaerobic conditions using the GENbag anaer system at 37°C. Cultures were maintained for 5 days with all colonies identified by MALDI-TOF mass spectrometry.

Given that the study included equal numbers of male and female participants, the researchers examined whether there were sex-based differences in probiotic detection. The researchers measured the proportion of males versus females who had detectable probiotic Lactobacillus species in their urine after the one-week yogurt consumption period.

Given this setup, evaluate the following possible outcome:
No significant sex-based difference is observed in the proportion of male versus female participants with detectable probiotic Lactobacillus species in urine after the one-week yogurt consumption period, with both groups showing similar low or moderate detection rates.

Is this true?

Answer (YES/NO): YES